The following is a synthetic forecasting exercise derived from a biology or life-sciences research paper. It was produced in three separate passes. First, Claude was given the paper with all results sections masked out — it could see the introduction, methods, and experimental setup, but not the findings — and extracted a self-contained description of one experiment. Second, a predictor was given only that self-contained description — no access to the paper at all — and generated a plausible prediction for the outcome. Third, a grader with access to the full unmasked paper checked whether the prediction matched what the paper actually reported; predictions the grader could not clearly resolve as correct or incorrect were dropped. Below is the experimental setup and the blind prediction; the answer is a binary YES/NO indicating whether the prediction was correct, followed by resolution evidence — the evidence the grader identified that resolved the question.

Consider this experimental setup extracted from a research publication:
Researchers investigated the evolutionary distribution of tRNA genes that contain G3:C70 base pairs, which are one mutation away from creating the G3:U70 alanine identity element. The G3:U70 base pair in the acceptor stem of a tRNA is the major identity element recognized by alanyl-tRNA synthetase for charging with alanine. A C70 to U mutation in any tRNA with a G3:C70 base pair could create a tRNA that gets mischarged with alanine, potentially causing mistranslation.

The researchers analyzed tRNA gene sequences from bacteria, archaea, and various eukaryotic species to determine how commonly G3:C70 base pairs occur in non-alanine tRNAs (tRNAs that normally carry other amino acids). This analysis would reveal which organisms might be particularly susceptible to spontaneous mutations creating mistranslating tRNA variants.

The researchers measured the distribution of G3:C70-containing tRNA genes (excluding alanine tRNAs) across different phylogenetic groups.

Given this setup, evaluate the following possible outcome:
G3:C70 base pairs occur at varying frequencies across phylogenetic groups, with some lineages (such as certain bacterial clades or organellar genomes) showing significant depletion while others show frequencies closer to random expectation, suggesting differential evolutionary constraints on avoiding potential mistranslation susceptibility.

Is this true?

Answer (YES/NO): NO